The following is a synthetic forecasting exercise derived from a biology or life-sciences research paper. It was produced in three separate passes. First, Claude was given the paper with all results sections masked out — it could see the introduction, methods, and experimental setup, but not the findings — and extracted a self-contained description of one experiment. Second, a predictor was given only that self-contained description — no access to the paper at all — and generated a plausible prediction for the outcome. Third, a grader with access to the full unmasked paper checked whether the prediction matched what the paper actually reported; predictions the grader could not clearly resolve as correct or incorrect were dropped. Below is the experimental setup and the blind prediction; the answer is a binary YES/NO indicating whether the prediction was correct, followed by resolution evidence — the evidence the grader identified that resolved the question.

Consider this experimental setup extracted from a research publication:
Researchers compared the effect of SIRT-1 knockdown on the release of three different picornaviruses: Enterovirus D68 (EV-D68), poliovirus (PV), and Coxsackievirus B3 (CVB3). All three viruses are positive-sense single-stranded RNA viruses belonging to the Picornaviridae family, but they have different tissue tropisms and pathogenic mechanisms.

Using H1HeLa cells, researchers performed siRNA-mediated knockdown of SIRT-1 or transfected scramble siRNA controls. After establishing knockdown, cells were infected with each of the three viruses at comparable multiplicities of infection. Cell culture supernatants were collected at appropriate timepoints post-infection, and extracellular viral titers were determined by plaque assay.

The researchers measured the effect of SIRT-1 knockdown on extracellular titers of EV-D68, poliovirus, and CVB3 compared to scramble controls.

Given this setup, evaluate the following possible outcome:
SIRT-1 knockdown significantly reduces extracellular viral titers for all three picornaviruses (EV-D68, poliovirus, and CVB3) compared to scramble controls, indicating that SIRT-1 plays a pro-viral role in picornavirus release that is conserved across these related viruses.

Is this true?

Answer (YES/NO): NO